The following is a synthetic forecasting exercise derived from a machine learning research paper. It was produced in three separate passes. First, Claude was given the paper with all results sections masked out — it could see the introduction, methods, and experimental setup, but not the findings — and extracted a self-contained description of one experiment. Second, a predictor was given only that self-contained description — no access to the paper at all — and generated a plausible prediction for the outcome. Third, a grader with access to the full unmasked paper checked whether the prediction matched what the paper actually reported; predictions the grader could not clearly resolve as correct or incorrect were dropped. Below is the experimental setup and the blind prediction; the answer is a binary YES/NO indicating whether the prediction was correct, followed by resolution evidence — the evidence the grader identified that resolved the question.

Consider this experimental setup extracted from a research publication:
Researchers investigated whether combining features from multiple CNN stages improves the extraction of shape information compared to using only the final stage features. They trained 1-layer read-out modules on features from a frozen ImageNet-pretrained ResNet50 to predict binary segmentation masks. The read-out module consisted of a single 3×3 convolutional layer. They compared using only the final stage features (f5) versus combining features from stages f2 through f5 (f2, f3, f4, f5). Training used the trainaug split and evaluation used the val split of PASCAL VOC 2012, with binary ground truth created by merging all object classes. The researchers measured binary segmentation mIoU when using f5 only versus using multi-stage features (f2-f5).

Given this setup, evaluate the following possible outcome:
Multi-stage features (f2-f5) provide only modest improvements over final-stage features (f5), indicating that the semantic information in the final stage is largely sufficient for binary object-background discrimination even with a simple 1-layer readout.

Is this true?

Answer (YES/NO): NO